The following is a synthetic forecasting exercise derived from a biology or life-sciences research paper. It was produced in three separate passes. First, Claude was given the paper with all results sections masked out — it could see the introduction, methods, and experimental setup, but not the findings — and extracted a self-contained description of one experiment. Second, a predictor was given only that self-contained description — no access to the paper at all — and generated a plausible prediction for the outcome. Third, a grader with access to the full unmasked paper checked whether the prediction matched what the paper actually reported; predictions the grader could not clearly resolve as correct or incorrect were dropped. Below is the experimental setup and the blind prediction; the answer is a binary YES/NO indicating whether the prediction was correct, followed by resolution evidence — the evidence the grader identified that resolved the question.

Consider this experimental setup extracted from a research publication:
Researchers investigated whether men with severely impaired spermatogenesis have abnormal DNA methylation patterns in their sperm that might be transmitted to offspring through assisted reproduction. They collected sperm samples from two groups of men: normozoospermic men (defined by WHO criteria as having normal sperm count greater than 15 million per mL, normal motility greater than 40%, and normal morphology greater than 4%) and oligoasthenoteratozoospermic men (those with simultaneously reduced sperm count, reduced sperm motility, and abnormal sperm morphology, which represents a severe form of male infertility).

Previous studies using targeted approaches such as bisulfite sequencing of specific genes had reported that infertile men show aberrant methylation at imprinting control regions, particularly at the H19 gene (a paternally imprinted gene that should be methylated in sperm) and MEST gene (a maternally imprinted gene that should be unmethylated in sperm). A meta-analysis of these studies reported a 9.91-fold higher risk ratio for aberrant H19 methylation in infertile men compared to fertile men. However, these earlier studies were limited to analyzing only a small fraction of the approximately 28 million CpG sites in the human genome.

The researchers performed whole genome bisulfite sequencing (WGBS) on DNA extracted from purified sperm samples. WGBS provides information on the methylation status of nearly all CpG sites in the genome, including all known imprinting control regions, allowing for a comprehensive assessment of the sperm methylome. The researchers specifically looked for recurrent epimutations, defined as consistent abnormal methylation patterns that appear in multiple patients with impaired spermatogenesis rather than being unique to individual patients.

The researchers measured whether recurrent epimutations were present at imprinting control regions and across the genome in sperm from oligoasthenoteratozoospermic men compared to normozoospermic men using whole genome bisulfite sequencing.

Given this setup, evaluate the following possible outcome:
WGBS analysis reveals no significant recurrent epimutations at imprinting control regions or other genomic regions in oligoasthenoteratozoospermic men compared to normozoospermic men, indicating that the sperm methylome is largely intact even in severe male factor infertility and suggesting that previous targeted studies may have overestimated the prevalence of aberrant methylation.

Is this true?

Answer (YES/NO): YES